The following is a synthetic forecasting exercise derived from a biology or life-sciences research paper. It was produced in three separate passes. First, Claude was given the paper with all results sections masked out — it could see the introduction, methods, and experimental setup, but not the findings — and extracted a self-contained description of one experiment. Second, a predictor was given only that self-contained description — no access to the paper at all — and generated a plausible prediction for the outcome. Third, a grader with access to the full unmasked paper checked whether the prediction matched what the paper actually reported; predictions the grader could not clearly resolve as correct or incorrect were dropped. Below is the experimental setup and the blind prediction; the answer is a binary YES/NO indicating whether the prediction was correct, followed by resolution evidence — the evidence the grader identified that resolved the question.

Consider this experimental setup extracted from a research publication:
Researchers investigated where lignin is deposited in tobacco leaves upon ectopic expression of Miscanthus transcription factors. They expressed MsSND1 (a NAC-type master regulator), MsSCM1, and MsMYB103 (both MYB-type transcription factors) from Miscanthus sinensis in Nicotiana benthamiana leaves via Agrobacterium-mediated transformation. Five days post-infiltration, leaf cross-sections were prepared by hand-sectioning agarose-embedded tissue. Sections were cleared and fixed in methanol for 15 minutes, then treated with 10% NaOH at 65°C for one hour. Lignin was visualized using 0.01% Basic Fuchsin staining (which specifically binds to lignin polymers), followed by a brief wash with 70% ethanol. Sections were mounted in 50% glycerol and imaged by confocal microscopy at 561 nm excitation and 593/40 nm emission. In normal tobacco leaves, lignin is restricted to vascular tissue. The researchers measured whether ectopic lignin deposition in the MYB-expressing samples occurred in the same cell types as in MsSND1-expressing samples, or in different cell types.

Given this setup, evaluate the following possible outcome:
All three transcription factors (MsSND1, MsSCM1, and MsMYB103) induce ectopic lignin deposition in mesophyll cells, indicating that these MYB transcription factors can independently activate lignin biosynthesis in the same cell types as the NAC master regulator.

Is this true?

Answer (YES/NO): YES